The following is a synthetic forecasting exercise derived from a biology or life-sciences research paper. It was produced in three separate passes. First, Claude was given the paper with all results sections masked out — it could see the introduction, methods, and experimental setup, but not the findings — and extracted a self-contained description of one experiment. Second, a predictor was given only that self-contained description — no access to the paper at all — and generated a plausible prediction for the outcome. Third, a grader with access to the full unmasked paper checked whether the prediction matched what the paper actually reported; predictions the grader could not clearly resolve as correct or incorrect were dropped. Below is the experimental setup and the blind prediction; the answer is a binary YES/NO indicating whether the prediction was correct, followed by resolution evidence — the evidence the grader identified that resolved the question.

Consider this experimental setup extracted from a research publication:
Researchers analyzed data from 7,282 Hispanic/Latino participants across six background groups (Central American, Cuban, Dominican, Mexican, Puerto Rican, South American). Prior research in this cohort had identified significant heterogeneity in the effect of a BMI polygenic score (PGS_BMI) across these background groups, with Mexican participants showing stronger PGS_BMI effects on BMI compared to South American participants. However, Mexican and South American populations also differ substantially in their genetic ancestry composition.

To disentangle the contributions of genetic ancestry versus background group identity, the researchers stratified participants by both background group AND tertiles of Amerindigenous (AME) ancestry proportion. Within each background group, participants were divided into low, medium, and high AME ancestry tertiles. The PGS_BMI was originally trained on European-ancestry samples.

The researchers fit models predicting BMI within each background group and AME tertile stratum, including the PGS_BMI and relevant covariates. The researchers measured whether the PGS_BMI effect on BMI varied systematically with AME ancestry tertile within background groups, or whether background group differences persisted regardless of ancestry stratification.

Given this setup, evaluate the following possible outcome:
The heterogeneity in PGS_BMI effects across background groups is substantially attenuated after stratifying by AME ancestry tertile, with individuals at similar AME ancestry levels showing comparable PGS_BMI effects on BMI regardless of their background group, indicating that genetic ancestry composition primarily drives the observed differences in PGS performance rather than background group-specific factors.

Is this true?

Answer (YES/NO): NO